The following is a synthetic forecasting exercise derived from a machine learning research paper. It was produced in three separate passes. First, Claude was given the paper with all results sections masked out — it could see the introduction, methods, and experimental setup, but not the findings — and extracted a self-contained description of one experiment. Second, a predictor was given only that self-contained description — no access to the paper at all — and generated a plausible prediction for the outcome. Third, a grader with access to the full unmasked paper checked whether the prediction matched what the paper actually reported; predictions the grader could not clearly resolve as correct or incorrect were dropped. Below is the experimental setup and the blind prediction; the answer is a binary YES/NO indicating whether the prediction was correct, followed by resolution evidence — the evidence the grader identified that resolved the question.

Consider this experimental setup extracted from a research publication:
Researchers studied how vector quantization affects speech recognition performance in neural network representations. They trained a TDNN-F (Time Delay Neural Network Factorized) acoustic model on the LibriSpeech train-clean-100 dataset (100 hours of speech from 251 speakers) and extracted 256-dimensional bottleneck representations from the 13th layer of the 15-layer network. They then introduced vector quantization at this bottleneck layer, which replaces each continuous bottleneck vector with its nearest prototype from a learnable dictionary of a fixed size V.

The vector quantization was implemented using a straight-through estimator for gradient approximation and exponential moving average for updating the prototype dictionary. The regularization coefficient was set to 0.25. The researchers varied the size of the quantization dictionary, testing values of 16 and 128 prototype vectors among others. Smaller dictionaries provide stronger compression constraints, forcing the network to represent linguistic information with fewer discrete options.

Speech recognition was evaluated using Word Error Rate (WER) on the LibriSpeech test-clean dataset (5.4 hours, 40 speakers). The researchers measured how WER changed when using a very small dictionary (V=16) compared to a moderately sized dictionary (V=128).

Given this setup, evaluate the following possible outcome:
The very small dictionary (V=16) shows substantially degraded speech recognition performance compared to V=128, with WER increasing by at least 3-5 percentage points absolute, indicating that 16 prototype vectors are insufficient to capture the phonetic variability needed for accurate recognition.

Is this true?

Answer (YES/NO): YES